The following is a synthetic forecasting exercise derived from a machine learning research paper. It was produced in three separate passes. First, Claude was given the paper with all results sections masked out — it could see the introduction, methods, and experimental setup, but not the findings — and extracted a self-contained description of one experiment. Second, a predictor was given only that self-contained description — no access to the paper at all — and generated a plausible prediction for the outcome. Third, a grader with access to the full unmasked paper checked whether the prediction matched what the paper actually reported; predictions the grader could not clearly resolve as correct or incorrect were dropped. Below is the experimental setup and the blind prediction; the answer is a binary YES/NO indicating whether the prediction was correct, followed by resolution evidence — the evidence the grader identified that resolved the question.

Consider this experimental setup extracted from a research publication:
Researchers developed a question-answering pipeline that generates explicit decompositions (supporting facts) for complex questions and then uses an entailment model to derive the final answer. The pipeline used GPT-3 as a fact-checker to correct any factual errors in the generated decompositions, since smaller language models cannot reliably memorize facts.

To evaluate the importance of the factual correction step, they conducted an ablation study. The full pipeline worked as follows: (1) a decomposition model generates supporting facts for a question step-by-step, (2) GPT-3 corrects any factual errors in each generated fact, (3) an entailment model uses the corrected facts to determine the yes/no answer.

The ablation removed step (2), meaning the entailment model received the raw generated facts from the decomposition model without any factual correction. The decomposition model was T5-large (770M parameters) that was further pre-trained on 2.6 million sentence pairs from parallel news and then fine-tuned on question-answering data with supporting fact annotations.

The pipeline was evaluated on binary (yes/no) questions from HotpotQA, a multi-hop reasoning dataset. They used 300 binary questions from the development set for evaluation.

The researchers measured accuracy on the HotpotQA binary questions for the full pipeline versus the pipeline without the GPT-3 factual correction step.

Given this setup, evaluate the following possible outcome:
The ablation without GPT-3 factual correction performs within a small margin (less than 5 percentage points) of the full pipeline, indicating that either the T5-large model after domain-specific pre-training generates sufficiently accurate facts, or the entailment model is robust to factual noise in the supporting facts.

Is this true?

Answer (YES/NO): NO